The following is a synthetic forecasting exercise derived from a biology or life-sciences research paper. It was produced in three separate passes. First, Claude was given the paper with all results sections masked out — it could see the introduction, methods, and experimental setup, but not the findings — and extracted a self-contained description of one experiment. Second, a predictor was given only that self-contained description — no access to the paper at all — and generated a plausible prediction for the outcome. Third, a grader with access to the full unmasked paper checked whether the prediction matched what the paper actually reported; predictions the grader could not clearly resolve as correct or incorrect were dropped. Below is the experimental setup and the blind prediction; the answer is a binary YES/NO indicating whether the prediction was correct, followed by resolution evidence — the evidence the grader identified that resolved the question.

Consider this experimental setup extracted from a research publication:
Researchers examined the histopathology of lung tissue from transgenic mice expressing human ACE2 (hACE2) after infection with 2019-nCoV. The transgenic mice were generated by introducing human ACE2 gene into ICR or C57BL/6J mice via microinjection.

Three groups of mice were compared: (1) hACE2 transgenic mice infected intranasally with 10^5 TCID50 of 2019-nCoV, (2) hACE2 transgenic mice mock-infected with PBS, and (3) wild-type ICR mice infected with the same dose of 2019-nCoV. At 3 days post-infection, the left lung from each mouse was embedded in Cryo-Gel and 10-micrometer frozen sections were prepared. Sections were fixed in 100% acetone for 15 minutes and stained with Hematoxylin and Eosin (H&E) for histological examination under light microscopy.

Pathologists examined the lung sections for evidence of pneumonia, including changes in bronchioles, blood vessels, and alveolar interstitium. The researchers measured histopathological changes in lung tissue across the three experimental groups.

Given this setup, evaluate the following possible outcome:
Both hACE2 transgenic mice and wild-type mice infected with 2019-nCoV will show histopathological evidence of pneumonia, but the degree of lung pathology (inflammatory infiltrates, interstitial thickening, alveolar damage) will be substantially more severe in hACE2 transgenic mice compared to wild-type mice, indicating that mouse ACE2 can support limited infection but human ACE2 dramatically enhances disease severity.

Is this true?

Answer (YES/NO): NO